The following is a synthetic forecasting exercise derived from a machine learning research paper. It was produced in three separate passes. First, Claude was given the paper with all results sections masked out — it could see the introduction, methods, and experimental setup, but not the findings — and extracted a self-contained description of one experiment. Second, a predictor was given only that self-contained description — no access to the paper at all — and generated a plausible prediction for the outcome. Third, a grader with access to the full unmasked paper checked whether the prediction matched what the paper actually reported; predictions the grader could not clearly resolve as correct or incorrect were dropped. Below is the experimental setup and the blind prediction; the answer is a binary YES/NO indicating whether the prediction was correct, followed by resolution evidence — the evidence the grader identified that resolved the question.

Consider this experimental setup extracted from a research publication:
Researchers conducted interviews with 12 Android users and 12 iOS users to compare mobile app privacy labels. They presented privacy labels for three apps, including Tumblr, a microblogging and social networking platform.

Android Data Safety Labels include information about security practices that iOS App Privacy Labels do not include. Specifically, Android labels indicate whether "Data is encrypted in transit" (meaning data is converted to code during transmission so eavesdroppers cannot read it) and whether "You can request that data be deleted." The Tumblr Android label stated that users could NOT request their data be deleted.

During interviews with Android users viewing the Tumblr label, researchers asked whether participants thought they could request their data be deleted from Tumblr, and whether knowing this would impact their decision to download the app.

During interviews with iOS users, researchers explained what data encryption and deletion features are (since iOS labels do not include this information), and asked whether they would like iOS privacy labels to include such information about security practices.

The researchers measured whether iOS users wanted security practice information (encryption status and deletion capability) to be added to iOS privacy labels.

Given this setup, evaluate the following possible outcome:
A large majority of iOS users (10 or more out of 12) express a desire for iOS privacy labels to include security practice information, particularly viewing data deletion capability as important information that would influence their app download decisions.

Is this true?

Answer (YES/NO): NO